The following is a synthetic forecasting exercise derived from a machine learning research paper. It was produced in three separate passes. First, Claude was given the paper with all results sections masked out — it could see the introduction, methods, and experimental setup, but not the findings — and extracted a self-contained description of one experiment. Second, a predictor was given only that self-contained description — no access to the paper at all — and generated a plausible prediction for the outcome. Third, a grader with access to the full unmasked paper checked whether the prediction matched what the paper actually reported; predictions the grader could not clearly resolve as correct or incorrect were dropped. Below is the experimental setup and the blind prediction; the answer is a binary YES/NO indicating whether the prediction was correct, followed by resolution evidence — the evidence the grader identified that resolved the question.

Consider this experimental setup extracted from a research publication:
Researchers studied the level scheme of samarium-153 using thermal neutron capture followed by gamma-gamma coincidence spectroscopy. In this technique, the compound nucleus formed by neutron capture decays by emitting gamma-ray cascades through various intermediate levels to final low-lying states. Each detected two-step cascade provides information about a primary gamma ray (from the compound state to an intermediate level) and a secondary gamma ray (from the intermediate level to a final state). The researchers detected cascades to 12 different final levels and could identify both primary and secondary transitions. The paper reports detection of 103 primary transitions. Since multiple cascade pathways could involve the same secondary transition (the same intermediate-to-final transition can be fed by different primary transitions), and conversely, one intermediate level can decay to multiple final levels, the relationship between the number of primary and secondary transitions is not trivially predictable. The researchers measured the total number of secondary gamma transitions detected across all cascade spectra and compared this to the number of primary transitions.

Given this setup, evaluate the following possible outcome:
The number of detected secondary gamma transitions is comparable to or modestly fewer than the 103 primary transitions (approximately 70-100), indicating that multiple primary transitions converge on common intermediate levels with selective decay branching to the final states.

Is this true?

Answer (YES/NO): NO